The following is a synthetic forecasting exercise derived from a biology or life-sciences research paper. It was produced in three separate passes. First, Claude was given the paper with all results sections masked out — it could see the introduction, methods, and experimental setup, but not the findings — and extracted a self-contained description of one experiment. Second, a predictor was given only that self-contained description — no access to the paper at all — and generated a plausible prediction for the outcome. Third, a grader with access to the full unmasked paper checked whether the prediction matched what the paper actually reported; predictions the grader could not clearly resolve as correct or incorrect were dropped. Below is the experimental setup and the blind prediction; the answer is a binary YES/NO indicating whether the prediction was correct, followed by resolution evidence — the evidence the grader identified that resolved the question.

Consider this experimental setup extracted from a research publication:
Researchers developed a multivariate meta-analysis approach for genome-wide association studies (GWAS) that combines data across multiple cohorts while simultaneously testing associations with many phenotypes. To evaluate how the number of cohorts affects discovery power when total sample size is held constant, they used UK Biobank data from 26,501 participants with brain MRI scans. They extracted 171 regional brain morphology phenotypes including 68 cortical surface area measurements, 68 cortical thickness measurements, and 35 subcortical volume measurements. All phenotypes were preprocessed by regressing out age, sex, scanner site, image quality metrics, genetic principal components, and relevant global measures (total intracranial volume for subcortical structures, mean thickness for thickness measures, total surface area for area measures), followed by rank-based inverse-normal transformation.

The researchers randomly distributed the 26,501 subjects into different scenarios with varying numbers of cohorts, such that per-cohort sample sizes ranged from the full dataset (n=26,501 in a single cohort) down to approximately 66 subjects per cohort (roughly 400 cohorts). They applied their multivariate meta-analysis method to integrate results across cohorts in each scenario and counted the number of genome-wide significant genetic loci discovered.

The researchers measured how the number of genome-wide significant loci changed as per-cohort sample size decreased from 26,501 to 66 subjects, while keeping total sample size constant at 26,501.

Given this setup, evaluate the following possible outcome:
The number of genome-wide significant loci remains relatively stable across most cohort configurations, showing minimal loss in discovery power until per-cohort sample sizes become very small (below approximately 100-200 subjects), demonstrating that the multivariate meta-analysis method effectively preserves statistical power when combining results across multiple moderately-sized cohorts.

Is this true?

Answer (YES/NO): NO